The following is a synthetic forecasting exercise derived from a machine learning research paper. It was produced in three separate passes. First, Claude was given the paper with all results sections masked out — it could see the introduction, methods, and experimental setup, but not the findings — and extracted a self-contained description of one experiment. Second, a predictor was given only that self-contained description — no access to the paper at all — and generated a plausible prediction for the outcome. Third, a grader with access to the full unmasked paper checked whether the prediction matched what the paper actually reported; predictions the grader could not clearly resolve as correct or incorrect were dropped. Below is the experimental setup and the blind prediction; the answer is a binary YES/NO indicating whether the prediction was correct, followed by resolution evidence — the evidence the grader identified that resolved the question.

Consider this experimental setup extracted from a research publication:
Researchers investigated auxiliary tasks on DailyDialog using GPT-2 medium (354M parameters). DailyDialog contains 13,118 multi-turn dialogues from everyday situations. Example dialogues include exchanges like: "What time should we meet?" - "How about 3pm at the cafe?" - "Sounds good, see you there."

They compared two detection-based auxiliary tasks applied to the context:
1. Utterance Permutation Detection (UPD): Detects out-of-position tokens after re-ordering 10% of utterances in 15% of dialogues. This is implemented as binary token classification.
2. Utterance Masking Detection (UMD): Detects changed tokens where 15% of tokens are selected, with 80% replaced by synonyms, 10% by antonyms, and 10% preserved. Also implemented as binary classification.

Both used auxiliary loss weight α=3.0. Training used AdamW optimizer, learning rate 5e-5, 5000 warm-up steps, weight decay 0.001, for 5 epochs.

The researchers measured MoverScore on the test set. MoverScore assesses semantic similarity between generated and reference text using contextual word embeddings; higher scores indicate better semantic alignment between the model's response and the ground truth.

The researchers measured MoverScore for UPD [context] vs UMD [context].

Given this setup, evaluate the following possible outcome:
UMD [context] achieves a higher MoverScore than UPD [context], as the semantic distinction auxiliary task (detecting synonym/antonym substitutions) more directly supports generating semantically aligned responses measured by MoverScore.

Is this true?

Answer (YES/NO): YES